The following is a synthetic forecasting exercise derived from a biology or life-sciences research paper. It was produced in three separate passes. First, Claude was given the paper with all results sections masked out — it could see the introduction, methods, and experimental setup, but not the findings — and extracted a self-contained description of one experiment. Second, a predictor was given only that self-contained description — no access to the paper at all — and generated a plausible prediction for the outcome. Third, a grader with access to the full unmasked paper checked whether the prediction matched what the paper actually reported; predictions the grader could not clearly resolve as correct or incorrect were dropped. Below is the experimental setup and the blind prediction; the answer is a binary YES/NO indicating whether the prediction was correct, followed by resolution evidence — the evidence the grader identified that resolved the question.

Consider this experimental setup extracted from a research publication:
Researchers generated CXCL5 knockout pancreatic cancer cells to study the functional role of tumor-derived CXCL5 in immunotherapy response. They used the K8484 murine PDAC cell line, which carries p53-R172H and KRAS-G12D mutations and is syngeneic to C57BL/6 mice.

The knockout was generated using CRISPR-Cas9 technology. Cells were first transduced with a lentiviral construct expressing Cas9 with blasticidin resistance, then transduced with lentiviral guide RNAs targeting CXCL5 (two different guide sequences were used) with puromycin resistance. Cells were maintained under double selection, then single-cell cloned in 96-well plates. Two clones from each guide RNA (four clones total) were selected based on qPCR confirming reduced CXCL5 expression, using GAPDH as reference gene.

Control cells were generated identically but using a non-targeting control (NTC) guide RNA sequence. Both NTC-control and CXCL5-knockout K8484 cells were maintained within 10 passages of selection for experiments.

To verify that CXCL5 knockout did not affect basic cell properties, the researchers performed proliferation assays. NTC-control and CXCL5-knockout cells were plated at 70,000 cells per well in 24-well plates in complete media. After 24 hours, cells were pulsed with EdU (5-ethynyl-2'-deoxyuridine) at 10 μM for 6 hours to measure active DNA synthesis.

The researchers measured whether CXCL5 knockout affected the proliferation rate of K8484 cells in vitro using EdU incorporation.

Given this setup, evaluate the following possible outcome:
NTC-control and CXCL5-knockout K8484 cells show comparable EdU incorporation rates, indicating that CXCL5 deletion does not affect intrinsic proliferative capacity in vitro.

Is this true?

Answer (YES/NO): YES